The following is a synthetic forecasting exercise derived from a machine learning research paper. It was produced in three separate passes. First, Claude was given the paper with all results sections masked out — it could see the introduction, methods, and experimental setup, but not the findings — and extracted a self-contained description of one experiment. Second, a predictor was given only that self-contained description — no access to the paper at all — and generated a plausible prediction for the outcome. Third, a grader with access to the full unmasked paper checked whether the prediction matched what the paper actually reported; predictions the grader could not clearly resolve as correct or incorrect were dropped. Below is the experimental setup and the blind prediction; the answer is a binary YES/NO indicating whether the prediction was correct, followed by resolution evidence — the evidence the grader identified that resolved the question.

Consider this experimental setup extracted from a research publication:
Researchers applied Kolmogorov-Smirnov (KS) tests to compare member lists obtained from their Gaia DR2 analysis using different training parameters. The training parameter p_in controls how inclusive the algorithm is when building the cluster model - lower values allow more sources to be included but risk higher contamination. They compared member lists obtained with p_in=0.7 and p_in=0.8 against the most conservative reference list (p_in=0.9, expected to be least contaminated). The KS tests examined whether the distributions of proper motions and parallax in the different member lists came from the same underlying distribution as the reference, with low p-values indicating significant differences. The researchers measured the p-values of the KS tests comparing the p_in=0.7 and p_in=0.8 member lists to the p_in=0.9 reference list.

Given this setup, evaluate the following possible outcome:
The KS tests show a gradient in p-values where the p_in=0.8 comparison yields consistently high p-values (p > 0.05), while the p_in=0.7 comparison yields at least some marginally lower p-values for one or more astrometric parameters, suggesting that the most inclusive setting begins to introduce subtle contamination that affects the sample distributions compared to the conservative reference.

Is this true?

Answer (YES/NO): NO